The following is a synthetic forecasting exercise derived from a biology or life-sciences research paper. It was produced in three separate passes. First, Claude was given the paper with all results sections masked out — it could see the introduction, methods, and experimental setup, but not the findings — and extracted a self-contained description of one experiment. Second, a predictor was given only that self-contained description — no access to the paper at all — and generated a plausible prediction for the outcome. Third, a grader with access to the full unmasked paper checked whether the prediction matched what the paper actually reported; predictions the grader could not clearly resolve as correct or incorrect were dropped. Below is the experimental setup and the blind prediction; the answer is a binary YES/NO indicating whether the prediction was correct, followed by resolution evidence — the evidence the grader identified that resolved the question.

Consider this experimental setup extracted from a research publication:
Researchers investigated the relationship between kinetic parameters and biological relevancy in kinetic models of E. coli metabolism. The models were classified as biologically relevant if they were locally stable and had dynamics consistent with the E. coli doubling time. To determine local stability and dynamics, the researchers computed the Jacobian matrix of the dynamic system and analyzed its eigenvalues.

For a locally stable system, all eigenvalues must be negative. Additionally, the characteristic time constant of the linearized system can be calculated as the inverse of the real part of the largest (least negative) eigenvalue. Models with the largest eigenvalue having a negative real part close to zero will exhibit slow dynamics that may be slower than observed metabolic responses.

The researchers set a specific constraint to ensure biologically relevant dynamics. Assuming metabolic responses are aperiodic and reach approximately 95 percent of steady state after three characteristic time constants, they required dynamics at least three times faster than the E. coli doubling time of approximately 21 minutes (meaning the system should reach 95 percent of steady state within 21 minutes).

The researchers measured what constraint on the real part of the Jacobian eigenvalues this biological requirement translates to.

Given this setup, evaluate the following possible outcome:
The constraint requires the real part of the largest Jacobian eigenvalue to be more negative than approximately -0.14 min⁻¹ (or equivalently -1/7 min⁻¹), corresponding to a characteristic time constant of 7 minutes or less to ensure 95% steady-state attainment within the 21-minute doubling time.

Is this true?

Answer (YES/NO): NO